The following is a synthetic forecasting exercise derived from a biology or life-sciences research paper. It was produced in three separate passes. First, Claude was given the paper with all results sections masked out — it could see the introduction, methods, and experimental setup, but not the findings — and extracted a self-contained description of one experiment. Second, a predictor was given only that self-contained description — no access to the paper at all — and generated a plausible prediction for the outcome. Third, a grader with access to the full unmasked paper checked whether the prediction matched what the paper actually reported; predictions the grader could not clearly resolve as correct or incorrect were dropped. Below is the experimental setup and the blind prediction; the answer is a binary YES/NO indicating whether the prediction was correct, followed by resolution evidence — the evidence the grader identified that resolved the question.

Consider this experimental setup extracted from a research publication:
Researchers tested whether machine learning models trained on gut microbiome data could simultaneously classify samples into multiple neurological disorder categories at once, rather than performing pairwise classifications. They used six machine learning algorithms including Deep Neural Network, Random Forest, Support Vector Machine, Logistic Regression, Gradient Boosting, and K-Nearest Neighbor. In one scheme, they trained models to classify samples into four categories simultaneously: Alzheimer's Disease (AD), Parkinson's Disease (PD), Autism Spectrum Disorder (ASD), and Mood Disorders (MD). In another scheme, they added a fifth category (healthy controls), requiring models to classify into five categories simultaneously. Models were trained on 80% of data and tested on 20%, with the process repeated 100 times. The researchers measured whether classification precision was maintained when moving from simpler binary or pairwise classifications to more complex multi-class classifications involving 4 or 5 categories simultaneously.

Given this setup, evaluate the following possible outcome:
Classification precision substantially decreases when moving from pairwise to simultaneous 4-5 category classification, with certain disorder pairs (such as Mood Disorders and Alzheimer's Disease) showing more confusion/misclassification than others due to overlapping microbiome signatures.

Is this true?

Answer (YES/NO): NO